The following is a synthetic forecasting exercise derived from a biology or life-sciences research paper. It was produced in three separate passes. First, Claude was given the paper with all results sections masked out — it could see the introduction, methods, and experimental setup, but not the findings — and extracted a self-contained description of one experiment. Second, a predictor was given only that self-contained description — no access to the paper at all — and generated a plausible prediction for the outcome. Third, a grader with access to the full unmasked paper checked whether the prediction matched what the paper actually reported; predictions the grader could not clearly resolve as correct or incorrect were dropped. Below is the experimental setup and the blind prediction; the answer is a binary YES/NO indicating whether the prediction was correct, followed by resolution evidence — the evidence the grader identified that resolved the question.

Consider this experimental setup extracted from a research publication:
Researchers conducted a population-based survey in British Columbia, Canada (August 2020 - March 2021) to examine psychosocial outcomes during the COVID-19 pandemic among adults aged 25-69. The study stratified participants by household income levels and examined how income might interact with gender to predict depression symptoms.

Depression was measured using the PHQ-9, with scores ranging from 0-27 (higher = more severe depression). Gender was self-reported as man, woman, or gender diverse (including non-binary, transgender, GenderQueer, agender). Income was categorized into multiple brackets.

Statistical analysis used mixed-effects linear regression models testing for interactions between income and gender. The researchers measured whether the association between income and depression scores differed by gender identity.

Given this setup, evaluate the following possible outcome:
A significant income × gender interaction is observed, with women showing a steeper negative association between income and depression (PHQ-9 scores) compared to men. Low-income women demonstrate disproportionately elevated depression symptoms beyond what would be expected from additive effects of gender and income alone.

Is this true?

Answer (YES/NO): NO